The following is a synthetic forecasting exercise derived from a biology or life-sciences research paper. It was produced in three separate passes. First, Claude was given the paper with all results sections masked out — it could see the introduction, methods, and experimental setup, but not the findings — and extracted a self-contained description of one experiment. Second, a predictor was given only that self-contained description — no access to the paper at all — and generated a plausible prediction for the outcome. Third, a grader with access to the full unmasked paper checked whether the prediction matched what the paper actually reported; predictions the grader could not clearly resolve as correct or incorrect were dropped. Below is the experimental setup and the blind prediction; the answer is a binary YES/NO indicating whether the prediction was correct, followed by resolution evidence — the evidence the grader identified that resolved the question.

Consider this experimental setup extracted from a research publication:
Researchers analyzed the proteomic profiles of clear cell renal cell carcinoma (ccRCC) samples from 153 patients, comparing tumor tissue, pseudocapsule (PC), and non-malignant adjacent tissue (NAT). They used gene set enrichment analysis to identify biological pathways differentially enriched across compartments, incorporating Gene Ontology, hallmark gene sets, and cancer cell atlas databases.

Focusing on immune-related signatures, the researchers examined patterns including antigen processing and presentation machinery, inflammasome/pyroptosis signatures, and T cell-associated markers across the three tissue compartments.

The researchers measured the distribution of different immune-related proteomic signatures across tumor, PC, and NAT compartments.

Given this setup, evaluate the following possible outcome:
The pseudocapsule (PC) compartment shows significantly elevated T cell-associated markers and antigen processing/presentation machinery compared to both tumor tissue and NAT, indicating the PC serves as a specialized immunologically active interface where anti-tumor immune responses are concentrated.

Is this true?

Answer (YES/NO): NO